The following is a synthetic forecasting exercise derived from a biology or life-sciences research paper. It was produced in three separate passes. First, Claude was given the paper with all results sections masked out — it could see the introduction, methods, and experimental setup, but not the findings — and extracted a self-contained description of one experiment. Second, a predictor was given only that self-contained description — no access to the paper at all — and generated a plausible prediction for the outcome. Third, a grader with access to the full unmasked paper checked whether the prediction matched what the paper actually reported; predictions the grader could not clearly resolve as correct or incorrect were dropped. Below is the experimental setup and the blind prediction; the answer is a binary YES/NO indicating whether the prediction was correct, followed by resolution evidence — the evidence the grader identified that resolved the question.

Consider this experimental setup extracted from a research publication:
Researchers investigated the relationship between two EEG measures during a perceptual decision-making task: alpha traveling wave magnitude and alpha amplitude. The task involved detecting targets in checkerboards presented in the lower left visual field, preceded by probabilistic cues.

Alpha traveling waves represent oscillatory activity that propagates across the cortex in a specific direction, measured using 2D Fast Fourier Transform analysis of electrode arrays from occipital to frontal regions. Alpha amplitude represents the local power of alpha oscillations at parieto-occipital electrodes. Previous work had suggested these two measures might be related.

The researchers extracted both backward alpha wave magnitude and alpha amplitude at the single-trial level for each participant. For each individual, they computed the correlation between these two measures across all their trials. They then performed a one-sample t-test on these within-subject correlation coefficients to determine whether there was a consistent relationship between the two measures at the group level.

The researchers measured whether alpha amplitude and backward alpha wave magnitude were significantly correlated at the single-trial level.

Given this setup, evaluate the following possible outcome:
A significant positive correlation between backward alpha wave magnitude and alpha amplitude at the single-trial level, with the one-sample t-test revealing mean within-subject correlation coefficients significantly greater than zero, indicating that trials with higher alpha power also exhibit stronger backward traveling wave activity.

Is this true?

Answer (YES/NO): YES